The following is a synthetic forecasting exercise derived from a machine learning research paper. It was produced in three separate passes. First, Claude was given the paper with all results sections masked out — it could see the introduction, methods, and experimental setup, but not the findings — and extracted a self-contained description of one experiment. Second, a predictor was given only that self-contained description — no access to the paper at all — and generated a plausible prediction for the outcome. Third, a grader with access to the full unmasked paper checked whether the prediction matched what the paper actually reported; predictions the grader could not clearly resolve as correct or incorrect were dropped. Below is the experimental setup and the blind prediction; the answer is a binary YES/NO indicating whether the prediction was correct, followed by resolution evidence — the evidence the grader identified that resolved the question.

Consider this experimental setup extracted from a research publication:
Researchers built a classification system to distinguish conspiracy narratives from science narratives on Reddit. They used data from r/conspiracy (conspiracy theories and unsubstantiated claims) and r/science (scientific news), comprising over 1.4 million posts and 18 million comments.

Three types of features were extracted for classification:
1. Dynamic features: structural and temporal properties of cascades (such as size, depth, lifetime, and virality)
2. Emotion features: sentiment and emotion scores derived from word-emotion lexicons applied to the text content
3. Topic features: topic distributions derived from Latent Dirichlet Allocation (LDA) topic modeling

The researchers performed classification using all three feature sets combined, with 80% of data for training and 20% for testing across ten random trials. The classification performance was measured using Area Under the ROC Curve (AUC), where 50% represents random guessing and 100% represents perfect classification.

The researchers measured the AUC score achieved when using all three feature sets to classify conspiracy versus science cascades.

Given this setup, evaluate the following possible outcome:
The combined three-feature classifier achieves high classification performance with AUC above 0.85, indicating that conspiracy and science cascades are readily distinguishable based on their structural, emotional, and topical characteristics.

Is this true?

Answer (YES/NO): YES